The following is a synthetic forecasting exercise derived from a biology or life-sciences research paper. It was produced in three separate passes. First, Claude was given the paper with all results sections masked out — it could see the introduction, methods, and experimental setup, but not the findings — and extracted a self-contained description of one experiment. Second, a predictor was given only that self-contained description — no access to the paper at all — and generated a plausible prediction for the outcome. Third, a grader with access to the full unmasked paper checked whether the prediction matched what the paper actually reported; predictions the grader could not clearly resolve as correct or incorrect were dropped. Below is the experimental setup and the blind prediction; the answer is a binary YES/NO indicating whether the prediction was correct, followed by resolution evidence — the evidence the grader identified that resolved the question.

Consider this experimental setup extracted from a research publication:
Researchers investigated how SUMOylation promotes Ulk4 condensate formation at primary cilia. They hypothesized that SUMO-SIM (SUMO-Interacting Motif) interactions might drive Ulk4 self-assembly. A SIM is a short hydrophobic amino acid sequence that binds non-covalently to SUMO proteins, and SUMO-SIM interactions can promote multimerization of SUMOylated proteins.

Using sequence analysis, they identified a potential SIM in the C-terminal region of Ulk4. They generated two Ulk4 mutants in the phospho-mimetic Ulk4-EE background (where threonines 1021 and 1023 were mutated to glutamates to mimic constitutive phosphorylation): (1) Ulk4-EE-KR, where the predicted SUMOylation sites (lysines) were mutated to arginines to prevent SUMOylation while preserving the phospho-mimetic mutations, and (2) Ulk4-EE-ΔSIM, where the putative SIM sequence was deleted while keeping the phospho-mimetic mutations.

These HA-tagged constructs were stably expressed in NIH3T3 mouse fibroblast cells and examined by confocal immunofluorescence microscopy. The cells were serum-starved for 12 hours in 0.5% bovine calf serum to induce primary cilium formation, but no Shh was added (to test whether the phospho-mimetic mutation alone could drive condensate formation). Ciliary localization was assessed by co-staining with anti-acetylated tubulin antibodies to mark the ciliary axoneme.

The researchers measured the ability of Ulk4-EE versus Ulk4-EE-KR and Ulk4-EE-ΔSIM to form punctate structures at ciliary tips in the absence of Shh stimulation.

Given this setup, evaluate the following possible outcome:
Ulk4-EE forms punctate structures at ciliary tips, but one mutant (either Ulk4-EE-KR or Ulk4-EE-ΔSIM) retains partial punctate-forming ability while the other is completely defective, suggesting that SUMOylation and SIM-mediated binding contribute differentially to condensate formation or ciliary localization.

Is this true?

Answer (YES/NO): NO